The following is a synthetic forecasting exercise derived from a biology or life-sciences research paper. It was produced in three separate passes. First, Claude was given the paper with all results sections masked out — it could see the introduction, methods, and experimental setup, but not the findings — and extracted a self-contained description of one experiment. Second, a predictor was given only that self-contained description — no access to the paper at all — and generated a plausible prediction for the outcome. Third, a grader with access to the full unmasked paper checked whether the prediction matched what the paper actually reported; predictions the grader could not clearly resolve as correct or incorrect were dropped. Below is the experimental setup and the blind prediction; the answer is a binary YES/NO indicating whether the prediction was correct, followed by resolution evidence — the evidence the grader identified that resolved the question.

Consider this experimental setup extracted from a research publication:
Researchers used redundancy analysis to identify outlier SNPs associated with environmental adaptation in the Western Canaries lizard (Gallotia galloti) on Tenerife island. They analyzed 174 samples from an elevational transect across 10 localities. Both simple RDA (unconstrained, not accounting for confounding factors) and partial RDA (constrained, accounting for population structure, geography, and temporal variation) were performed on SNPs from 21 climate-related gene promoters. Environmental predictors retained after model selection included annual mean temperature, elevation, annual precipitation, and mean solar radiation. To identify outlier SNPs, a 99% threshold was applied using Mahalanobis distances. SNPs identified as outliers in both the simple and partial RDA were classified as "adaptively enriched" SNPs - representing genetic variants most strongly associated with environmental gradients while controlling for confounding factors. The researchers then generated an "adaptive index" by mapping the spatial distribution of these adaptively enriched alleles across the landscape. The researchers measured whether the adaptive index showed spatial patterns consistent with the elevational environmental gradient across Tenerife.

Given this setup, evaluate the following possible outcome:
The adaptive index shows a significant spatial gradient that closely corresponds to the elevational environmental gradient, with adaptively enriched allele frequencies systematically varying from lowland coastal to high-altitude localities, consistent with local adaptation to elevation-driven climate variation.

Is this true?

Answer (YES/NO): YES